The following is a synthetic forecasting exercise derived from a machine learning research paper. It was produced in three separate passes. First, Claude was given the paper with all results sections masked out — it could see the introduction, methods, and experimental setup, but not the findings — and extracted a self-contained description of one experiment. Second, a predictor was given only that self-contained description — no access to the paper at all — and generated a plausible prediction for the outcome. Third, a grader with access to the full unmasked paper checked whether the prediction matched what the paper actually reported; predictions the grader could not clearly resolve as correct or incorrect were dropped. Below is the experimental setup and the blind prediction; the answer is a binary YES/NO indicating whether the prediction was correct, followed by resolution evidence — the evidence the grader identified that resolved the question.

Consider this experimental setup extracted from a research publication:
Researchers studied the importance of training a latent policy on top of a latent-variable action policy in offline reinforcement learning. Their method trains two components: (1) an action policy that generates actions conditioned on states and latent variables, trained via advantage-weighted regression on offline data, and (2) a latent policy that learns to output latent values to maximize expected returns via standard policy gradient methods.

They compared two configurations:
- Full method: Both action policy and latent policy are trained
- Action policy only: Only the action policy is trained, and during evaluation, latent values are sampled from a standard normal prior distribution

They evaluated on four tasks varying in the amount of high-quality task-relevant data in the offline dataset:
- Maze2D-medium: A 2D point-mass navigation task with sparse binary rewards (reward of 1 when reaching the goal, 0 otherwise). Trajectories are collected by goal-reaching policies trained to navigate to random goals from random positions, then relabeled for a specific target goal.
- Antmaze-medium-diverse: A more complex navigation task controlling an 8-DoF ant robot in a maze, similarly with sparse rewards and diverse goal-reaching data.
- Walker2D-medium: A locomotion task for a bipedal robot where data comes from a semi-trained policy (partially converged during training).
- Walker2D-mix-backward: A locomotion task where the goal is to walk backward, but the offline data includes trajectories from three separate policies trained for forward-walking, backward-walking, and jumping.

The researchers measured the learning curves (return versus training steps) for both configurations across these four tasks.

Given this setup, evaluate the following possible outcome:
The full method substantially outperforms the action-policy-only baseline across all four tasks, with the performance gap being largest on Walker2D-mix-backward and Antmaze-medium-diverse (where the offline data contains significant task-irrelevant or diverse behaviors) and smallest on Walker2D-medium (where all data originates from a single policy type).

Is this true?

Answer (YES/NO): NO